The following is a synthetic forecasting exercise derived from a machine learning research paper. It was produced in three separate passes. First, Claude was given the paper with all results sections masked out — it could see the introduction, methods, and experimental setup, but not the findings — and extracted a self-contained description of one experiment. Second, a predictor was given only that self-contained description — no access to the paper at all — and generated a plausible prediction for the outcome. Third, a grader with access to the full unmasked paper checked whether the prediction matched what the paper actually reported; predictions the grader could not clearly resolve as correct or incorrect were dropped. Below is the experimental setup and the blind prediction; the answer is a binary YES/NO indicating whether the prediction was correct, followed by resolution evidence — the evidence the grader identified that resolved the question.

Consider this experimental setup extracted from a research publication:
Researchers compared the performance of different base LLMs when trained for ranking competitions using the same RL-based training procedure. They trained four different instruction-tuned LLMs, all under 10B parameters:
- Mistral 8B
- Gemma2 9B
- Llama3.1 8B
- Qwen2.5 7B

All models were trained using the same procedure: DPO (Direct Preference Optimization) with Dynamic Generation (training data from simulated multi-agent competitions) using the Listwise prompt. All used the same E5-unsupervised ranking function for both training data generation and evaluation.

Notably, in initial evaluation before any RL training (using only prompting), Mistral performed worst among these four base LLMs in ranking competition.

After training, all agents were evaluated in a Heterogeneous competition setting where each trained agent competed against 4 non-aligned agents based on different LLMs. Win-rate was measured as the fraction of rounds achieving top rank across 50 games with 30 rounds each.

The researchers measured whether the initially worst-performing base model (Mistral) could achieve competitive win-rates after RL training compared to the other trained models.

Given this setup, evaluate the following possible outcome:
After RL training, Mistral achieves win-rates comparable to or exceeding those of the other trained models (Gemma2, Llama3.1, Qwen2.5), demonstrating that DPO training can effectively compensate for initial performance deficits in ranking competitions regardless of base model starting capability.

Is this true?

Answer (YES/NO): YES